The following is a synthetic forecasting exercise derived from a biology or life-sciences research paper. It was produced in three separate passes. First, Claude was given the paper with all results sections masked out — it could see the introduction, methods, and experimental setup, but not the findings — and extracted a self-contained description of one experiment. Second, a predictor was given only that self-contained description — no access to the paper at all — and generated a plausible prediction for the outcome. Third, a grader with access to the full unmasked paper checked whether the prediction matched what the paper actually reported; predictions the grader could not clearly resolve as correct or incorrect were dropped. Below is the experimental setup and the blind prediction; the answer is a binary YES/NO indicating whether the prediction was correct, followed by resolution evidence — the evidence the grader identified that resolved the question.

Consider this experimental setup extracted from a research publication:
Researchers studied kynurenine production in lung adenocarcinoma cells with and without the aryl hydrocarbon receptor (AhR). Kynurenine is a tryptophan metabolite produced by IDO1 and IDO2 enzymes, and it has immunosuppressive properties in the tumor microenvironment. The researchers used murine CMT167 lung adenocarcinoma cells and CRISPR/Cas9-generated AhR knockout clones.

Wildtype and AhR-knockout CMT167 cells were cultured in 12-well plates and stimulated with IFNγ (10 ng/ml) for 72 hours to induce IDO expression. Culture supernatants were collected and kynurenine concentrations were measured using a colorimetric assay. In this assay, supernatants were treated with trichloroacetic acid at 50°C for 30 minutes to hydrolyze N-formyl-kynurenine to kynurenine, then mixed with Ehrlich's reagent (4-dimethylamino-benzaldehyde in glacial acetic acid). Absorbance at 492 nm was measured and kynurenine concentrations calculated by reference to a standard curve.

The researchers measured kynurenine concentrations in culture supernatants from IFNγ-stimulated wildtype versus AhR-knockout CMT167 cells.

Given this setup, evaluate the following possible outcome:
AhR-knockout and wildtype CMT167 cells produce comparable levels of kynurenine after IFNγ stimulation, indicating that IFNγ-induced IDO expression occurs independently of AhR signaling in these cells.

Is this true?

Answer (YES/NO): NO